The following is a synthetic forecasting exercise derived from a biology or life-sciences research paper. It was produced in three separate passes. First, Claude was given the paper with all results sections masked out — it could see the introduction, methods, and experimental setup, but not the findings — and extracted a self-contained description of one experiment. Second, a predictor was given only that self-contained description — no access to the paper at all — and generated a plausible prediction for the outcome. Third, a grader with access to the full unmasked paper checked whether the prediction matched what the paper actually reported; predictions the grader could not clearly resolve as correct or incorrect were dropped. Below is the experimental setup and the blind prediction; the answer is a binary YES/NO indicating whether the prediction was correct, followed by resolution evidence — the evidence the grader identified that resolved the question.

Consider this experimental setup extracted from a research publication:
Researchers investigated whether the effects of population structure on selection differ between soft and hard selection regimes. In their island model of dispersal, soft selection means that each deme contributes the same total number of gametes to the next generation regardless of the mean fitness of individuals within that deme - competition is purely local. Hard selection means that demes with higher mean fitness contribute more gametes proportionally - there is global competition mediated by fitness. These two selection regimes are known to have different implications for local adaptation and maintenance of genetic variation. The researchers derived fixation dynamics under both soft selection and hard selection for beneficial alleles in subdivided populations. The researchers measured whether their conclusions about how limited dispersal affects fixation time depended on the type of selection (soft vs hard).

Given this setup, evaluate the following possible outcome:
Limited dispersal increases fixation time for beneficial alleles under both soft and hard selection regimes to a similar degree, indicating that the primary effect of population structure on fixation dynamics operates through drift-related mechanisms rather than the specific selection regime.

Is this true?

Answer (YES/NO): NO